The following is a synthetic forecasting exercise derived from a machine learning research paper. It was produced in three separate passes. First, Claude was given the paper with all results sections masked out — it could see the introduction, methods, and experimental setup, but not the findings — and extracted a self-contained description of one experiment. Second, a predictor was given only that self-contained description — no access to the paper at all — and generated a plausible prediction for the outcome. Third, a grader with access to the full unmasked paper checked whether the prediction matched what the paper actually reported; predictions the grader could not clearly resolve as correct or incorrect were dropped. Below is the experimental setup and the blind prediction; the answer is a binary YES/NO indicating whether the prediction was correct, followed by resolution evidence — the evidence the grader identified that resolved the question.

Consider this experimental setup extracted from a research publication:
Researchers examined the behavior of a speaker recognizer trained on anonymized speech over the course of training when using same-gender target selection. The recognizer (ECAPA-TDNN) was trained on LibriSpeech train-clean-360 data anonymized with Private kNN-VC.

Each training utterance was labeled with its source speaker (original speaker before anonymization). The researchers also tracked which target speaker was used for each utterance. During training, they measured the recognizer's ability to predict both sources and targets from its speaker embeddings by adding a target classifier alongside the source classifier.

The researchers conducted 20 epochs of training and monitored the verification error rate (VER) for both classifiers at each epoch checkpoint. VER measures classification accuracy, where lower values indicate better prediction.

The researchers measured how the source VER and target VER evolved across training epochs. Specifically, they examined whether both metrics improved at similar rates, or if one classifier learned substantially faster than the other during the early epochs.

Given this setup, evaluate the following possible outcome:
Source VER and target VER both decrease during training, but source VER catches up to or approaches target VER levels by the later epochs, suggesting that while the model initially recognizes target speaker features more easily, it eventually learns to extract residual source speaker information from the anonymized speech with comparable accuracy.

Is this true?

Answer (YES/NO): NO